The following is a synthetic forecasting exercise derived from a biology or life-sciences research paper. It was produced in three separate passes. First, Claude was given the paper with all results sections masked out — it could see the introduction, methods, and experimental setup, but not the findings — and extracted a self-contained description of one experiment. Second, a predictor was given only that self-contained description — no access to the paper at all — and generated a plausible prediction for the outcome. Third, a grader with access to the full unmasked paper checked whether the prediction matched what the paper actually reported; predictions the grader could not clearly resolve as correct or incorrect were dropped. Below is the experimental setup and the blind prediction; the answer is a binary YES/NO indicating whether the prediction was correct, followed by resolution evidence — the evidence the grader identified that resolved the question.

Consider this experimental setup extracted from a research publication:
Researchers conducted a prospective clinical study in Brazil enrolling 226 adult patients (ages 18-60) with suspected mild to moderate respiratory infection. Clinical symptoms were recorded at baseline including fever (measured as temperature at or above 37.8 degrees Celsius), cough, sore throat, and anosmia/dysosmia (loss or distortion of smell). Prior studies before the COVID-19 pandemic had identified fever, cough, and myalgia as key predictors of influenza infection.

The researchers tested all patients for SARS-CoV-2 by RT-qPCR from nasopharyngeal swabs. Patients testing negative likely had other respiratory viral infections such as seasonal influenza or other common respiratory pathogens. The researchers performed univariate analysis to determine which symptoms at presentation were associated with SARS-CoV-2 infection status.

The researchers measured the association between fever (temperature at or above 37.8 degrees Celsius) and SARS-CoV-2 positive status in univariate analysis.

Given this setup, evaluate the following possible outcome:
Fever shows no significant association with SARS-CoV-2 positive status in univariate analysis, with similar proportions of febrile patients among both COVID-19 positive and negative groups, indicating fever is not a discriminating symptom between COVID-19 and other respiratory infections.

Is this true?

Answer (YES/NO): NO